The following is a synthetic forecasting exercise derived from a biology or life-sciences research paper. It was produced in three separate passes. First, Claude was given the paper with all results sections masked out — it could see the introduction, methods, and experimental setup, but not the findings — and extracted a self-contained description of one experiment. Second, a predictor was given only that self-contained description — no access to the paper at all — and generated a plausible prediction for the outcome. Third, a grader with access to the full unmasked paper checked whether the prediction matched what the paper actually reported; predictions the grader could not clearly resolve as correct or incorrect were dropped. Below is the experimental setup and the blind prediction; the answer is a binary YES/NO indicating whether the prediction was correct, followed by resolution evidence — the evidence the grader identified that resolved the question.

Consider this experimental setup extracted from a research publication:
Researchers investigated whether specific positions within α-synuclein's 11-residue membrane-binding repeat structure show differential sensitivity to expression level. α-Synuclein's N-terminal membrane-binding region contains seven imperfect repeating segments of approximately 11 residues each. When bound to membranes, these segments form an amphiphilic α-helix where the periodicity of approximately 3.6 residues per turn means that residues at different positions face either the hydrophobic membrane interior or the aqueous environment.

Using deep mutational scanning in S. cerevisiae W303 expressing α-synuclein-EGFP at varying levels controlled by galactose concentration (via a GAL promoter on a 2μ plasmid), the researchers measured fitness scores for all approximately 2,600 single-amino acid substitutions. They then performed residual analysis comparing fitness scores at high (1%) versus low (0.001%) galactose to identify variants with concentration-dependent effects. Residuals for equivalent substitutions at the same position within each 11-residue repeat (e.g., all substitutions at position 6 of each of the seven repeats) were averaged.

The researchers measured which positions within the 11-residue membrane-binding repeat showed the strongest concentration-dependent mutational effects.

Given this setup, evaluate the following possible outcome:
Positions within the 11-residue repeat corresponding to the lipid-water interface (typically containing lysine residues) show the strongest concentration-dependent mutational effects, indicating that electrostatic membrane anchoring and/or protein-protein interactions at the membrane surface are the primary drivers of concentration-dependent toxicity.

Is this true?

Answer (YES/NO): NO